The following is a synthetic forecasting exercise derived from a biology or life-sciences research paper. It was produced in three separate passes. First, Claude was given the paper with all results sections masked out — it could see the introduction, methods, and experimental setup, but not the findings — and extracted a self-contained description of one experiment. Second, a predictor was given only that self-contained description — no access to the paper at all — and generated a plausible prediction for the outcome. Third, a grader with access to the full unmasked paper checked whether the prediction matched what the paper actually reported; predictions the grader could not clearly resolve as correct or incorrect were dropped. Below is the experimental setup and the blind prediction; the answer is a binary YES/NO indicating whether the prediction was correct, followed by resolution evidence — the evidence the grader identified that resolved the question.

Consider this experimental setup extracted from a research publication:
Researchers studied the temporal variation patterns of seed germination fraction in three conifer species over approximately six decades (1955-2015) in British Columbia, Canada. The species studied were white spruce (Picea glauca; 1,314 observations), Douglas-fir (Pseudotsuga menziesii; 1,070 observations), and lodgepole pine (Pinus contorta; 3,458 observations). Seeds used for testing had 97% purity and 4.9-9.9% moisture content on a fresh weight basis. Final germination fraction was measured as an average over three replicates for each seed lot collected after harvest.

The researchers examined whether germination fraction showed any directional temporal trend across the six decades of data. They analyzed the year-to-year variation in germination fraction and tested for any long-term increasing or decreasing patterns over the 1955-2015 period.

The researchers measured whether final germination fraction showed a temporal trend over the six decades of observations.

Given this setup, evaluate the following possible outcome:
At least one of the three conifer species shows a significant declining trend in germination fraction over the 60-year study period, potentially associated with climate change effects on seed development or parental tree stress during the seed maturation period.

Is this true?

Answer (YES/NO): NO